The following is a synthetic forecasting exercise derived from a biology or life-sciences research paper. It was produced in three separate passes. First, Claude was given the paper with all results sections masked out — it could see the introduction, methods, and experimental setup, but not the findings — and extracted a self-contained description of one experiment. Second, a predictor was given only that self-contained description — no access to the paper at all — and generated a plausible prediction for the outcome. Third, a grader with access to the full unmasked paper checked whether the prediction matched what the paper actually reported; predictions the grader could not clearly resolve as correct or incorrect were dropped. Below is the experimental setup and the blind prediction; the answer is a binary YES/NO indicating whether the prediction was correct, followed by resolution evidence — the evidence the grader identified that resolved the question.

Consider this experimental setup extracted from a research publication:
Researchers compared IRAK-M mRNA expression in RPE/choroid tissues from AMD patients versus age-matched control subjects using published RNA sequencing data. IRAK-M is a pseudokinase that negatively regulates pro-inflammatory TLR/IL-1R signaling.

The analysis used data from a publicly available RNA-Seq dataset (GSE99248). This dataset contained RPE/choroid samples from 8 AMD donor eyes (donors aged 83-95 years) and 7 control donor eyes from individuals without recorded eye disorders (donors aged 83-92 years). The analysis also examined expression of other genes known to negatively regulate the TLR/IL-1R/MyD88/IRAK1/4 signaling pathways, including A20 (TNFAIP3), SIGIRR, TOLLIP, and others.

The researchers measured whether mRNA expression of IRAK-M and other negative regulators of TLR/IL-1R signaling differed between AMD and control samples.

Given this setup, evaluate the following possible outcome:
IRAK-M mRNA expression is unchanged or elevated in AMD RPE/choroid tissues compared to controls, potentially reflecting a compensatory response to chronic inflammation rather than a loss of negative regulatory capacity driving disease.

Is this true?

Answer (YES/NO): NO